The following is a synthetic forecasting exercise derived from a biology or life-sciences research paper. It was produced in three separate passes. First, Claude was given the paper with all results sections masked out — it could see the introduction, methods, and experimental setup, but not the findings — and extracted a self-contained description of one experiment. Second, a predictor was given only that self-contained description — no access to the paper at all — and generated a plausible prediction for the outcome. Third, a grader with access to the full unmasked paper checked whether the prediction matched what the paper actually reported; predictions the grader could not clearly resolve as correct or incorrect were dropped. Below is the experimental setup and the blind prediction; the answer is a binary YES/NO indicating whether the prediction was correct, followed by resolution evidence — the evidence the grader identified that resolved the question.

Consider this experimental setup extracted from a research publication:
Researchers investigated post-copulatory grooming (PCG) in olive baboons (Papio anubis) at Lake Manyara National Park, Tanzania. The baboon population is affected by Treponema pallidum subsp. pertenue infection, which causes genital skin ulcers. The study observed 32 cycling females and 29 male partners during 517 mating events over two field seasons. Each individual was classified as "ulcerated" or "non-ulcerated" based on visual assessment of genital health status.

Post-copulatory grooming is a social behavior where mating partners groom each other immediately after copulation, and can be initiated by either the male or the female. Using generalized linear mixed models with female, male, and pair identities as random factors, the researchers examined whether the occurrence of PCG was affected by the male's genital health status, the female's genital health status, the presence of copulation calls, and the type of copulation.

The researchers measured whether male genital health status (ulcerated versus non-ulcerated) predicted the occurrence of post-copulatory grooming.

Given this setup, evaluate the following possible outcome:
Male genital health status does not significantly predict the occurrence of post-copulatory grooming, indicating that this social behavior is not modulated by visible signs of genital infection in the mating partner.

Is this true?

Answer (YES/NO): YES